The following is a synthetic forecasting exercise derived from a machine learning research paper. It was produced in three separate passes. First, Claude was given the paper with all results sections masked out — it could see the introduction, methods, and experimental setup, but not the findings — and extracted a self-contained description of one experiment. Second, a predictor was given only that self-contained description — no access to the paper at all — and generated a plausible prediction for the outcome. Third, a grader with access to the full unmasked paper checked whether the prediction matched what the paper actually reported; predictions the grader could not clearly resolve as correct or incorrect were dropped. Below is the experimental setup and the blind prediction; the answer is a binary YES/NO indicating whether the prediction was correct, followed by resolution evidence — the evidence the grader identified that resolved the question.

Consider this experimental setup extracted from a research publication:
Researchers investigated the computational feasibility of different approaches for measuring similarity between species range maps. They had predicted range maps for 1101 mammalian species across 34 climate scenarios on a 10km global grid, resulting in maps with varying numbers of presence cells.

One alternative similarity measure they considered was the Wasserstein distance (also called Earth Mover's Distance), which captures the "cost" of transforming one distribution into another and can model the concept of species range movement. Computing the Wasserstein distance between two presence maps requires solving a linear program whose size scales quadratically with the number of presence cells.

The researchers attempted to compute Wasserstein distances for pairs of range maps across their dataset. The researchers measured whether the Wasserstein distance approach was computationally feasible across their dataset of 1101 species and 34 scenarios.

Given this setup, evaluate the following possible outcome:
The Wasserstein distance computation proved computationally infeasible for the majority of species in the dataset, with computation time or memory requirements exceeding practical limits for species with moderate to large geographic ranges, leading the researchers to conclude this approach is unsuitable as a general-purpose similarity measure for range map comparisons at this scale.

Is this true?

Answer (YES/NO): YES